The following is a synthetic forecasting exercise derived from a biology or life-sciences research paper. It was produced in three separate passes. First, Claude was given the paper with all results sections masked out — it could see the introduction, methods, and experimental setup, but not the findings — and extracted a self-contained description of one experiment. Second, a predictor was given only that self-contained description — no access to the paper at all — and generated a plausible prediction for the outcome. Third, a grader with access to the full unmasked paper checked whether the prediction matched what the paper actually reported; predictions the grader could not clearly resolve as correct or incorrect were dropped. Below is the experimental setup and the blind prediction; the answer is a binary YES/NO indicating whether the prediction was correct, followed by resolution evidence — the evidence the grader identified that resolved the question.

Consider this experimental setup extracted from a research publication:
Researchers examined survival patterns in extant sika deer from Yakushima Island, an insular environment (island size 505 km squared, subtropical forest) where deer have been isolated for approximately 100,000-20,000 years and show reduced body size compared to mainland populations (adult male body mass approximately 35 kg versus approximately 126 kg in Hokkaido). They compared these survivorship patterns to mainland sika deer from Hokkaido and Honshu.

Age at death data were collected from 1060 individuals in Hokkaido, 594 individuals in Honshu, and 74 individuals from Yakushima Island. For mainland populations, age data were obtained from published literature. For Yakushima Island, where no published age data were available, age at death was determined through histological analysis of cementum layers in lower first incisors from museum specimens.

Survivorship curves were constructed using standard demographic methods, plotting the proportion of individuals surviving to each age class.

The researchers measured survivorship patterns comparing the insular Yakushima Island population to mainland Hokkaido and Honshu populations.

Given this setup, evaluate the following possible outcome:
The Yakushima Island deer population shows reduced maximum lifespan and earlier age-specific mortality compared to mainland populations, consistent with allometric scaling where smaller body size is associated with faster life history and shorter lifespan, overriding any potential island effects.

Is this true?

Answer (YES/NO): NO